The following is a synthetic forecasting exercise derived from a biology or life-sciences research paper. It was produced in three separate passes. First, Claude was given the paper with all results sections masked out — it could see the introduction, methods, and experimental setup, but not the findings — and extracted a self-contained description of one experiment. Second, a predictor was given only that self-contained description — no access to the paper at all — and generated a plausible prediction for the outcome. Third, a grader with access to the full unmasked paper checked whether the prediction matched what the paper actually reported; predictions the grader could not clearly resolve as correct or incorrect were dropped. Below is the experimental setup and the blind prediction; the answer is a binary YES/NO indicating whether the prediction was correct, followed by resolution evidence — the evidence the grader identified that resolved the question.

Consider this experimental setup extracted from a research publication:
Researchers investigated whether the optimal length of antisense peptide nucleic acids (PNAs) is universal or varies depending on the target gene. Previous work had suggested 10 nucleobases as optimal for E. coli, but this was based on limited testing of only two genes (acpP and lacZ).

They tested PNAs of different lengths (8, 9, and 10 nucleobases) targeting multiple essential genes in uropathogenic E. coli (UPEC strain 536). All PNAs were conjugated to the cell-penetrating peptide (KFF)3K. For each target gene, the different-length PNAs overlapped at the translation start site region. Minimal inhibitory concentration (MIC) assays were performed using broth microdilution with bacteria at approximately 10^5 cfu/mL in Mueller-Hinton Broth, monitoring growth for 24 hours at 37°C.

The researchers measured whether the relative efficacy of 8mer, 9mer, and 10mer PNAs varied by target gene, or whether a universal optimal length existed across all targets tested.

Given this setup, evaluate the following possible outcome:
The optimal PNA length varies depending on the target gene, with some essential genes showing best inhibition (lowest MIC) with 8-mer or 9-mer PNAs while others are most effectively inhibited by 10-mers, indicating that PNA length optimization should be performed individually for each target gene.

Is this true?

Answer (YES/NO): NO